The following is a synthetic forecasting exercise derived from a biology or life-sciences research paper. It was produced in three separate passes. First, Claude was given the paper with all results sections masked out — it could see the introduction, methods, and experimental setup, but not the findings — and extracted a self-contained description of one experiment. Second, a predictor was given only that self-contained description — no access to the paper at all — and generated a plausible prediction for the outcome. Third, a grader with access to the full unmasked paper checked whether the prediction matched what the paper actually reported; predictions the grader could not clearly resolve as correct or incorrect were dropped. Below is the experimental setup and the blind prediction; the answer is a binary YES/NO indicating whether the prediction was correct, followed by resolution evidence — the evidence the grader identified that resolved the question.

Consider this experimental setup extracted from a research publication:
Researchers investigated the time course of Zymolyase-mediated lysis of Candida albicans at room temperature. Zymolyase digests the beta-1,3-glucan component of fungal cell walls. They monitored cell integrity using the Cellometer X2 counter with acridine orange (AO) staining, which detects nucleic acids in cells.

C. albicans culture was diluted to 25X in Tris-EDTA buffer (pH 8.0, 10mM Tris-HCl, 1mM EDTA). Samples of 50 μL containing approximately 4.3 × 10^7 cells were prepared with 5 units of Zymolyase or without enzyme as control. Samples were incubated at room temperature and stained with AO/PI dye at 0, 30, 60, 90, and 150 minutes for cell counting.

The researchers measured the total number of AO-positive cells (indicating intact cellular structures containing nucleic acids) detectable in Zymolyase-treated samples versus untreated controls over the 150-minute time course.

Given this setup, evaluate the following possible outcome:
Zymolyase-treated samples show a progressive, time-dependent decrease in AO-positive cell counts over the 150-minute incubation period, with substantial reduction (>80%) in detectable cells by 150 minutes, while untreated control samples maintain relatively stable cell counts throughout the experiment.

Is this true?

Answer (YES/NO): YES